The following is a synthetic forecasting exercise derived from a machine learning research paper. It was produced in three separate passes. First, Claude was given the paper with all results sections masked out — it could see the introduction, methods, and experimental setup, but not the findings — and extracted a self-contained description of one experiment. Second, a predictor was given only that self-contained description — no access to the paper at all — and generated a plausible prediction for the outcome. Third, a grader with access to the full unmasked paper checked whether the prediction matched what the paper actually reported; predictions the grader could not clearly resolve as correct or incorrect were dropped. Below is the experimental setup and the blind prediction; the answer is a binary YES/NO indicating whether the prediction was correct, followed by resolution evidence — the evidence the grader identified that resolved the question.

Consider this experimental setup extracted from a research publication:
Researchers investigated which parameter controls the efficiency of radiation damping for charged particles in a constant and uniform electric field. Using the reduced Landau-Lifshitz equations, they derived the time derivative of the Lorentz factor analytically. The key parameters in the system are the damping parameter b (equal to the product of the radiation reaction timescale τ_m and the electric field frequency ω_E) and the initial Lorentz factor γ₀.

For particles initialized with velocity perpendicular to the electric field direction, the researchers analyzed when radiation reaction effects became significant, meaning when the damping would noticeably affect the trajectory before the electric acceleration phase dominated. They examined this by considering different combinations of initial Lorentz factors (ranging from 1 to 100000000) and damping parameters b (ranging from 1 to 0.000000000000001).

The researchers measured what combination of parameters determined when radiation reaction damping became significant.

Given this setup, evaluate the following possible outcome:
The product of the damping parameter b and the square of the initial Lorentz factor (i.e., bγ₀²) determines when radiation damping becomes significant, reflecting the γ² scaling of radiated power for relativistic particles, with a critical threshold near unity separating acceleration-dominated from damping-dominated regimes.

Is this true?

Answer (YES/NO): YES